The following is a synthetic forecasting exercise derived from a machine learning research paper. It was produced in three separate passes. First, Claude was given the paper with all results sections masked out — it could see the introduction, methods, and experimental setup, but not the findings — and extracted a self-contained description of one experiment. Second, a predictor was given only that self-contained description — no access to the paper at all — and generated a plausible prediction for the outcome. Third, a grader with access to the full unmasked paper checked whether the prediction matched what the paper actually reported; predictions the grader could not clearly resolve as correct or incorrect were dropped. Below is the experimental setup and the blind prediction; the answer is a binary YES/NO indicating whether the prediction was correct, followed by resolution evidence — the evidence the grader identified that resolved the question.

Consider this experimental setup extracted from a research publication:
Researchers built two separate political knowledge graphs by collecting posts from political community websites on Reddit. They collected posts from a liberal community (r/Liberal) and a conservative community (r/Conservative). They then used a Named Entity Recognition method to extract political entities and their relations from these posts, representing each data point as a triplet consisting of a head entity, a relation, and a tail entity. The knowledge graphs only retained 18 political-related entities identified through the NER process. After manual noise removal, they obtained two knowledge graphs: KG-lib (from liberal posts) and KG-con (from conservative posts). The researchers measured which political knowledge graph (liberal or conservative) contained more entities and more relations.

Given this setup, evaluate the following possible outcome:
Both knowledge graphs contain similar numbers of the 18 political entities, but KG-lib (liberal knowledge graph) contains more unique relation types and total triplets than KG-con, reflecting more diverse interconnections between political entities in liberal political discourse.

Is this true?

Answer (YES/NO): NO